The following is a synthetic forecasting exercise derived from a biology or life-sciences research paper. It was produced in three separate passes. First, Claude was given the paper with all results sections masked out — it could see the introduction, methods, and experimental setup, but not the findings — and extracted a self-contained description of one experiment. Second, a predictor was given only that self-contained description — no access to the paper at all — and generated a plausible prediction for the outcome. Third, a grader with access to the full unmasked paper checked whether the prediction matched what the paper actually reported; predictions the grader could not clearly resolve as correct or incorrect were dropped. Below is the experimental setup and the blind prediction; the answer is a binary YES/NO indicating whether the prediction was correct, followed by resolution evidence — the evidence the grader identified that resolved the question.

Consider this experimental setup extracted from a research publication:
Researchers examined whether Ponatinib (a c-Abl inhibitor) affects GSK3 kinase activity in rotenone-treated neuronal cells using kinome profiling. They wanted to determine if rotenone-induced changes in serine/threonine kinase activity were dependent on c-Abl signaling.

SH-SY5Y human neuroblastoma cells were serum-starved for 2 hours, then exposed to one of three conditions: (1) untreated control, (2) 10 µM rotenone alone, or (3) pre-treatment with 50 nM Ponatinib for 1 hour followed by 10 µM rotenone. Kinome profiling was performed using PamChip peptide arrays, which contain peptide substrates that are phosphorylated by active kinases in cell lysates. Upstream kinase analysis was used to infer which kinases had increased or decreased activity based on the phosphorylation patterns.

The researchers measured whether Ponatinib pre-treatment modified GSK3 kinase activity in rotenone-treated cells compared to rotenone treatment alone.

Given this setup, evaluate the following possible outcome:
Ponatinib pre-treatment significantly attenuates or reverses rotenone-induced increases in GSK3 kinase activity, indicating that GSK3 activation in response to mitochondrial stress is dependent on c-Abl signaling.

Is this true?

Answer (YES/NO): YES